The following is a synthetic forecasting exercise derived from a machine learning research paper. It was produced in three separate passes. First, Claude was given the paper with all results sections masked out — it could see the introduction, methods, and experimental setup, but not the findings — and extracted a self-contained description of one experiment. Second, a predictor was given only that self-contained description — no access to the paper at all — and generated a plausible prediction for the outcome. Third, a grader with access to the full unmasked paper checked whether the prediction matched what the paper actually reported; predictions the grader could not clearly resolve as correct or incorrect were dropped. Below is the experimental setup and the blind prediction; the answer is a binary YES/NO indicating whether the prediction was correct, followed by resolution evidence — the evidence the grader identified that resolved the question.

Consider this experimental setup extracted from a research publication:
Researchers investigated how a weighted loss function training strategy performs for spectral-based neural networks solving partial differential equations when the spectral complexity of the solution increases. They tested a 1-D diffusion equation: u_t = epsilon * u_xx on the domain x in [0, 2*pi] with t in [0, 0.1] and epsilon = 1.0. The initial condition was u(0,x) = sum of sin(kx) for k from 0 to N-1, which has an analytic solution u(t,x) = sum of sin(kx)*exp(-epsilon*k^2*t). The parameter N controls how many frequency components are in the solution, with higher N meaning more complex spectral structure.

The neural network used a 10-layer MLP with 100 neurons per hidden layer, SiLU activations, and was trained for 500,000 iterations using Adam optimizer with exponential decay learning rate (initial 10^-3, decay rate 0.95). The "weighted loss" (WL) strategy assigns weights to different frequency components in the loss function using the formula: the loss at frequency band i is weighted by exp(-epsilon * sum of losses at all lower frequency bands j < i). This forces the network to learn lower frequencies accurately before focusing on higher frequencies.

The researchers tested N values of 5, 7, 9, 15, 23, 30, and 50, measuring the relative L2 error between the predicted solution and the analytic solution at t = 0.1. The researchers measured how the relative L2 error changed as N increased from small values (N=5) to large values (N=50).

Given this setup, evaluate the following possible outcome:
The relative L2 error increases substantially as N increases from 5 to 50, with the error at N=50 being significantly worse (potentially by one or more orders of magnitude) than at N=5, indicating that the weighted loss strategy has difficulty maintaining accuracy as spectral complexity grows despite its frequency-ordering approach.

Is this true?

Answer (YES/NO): YES